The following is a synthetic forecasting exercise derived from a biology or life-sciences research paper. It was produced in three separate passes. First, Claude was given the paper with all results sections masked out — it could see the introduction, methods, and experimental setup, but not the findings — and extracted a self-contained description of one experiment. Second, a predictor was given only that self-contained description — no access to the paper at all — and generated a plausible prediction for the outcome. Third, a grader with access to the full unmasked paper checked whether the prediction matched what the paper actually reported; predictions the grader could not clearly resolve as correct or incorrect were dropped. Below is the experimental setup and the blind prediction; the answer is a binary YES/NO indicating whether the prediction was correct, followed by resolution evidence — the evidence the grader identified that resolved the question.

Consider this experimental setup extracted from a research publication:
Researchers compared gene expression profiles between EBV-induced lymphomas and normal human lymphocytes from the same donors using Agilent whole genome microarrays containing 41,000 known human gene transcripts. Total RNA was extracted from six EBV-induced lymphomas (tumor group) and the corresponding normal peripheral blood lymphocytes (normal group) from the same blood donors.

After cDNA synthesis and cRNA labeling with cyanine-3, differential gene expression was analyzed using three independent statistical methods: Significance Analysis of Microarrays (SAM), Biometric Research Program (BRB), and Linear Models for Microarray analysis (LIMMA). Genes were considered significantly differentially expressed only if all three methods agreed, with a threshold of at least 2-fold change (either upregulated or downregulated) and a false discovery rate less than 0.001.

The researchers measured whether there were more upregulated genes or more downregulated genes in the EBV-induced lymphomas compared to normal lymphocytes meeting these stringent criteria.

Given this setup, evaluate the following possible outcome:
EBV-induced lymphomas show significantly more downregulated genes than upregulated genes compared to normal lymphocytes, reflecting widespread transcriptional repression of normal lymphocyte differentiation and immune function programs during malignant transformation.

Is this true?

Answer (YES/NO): YES